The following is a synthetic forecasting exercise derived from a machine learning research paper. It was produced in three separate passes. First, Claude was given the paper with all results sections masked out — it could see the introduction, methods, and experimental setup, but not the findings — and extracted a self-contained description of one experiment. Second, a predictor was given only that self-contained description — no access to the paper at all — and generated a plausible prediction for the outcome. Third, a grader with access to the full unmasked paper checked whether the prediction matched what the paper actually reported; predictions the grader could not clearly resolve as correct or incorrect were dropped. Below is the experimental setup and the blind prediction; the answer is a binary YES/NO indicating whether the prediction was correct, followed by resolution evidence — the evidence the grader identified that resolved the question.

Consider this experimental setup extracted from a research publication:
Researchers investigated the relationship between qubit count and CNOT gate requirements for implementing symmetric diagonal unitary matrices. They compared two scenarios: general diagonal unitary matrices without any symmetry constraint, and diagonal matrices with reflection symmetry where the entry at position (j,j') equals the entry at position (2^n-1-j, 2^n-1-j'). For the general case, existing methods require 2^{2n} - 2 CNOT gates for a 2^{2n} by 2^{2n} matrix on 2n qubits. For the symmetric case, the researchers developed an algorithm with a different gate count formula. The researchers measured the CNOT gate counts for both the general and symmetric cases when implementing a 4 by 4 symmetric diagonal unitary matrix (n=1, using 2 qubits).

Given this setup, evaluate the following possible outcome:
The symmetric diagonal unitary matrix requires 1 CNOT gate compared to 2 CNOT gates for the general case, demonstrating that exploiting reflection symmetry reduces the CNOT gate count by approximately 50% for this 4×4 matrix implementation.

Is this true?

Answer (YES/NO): NO